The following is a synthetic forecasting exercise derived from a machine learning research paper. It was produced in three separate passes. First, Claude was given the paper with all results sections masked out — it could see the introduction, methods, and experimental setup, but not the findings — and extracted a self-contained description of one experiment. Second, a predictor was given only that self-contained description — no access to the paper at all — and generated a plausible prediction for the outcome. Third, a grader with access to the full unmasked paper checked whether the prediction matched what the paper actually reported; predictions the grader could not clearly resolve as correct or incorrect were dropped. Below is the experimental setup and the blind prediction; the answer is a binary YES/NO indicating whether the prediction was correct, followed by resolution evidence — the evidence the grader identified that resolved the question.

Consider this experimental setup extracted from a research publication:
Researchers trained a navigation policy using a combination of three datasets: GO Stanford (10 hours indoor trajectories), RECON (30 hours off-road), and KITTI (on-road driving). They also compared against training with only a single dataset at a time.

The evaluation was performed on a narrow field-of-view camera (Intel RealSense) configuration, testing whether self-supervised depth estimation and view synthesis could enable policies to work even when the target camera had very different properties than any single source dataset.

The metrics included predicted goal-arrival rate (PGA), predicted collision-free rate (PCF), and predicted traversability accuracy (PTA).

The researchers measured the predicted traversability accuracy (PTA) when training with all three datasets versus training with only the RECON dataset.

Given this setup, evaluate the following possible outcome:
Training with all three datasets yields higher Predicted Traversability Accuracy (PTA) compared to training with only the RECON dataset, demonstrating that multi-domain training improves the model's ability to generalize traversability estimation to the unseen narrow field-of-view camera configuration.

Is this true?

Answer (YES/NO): YES